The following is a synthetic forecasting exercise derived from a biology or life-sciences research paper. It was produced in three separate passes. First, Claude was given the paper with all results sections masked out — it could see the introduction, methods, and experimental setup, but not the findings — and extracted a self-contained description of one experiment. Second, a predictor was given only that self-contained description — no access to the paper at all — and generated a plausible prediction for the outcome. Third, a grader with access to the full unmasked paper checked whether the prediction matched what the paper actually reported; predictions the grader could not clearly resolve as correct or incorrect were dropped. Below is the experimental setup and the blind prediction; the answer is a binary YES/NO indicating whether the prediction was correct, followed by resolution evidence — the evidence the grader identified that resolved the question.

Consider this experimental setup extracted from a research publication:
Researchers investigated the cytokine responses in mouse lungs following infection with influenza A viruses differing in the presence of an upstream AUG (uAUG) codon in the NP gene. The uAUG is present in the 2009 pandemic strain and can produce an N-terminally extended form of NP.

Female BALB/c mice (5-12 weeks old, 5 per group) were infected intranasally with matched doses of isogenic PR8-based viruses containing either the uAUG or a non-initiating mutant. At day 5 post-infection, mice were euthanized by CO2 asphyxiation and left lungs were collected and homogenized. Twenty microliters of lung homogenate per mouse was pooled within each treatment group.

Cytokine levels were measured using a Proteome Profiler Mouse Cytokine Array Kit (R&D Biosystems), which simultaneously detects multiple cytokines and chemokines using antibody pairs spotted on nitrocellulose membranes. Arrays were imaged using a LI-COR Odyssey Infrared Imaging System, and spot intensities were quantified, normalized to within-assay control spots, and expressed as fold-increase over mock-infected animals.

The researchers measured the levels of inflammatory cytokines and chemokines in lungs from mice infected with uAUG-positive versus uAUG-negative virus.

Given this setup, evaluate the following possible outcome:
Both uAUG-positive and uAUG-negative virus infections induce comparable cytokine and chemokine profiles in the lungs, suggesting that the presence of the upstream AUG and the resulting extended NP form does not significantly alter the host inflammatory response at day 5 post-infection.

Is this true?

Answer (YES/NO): NO